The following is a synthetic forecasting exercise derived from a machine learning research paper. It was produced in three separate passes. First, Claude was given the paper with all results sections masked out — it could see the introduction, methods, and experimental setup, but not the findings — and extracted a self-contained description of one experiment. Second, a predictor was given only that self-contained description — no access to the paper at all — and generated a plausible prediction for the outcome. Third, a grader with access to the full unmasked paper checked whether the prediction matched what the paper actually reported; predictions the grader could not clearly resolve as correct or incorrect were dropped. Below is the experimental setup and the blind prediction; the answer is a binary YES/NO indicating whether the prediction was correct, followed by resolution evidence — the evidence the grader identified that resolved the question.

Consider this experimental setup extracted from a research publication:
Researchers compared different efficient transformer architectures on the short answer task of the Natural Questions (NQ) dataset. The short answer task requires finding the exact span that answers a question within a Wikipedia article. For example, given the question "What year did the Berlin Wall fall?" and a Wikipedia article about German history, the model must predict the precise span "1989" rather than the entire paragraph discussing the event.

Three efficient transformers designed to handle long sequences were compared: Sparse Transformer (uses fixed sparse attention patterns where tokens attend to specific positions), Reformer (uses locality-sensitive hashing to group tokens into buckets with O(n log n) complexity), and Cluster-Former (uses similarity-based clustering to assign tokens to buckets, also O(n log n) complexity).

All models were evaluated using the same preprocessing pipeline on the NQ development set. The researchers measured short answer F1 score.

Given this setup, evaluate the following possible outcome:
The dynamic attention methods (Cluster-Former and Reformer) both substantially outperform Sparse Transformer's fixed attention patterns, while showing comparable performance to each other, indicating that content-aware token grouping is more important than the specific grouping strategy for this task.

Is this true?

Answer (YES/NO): NO